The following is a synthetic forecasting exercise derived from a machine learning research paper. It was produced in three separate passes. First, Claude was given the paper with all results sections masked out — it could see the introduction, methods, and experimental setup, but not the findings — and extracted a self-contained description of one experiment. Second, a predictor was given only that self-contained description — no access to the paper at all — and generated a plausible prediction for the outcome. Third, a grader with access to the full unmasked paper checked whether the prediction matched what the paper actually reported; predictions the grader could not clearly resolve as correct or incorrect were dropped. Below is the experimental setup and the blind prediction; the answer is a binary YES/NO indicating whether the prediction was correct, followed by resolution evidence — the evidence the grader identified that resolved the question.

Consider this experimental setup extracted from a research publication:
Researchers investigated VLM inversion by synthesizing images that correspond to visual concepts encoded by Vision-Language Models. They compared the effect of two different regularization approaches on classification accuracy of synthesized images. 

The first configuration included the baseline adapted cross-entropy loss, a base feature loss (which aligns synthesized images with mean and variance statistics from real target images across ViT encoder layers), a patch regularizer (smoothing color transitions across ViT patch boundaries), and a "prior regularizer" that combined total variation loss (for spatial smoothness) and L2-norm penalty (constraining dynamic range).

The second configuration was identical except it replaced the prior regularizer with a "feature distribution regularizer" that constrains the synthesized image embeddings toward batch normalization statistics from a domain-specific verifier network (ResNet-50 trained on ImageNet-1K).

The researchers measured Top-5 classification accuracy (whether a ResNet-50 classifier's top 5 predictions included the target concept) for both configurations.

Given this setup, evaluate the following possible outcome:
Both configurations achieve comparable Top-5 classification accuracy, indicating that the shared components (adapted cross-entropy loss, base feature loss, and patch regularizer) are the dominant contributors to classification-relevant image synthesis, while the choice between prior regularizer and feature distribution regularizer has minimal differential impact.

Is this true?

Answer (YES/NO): NO